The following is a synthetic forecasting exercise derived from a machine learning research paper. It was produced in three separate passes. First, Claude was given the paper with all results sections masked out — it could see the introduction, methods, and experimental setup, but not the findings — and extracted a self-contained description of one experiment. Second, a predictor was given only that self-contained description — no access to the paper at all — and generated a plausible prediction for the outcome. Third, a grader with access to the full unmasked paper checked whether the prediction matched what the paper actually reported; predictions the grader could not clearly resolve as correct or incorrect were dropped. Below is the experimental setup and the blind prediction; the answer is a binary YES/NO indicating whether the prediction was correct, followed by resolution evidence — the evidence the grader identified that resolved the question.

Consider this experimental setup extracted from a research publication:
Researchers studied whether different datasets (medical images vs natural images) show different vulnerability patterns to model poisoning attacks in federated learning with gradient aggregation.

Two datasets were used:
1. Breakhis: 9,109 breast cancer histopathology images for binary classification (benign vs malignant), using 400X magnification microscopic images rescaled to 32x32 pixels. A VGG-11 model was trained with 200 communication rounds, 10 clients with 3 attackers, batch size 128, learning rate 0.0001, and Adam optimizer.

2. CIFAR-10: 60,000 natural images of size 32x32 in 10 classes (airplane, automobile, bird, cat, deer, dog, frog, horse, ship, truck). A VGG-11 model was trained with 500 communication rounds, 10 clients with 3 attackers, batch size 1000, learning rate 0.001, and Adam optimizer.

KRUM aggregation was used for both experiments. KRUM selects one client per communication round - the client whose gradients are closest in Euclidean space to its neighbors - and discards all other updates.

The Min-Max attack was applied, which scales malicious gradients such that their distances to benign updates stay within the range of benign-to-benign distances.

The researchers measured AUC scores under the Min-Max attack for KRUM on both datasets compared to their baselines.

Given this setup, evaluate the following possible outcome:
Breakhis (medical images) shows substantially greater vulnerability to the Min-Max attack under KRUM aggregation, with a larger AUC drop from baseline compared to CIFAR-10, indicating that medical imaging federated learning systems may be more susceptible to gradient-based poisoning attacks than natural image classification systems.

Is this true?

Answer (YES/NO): NO